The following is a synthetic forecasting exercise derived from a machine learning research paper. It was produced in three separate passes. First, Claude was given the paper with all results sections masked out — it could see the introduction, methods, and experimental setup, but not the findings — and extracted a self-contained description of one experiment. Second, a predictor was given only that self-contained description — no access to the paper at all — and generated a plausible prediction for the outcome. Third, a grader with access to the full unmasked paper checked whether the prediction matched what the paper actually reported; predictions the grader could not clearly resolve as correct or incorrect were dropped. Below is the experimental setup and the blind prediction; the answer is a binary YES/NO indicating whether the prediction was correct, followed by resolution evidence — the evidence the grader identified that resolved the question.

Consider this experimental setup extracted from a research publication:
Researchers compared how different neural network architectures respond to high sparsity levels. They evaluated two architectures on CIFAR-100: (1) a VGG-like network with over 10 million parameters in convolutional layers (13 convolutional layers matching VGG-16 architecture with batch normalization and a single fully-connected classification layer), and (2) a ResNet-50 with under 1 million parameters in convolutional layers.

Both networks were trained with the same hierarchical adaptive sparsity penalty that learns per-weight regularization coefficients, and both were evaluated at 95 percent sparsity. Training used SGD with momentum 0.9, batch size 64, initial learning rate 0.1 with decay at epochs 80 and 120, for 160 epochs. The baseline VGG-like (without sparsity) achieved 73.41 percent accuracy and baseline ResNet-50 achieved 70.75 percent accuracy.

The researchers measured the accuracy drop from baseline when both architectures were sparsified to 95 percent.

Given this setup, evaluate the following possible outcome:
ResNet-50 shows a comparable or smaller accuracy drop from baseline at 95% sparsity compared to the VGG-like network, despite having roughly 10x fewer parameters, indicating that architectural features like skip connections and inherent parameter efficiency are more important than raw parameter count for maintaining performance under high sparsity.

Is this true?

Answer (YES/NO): NO